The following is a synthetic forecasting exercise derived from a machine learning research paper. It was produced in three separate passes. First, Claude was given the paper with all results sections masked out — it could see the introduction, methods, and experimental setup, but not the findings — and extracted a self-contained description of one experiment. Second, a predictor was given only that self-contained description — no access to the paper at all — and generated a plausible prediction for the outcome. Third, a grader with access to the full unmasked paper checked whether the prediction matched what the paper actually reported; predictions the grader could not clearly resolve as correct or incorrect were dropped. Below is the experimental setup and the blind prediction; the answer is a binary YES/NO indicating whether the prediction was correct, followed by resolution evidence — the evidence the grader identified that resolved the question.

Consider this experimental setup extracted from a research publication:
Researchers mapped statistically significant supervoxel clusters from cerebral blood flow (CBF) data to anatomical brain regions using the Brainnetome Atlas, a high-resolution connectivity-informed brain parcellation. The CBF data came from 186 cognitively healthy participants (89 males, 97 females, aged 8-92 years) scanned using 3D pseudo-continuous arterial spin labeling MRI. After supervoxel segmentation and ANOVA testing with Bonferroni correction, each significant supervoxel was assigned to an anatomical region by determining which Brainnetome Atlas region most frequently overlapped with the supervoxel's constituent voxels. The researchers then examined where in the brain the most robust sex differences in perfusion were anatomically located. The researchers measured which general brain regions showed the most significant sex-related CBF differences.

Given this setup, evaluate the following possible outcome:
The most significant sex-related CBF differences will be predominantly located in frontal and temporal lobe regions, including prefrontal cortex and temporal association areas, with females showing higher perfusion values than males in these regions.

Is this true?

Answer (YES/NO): NO